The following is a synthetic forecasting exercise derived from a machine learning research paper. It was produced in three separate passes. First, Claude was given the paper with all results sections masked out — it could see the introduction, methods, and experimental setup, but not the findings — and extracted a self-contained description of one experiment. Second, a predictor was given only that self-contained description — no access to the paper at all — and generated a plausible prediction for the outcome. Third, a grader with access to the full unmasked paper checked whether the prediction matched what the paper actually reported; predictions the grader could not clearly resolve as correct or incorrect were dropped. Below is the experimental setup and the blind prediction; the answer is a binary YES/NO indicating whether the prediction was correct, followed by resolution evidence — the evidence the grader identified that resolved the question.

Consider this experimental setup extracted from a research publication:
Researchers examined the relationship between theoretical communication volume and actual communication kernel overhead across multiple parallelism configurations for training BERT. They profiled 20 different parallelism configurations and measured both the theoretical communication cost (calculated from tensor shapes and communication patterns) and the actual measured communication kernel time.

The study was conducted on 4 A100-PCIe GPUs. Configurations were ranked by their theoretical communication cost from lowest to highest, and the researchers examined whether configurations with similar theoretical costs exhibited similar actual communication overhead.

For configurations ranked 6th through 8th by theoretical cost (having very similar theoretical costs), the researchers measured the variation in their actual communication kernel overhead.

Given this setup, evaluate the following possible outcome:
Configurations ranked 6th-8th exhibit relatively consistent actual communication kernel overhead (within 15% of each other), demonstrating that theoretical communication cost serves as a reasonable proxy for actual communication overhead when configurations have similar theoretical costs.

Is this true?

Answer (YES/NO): NO